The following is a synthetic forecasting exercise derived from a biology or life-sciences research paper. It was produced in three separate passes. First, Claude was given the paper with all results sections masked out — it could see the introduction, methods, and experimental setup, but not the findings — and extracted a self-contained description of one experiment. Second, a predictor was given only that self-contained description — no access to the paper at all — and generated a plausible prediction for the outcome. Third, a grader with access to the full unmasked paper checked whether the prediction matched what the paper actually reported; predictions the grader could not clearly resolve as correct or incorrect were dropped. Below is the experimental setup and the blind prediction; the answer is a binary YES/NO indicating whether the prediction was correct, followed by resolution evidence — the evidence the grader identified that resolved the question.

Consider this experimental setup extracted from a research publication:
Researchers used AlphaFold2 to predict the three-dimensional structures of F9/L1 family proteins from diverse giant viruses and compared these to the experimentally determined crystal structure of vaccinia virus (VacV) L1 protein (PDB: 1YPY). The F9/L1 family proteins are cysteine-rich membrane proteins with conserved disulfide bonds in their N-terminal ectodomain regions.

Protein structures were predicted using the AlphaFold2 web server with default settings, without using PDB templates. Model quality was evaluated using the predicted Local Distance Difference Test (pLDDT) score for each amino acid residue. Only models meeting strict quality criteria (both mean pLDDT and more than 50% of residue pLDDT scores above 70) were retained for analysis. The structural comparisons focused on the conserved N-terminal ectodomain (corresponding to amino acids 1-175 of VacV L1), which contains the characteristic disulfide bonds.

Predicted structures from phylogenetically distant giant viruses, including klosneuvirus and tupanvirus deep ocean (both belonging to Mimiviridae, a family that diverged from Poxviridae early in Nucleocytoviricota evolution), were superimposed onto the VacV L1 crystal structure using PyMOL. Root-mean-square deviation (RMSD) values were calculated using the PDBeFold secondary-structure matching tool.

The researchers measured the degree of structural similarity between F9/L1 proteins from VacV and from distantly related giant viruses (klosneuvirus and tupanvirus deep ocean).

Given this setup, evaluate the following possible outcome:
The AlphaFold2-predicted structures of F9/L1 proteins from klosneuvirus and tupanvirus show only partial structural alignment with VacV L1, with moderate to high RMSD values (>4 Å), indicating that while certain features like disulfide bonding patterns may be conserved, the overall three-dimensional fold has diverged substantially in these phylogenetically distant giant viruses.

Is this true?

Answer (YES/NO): NO